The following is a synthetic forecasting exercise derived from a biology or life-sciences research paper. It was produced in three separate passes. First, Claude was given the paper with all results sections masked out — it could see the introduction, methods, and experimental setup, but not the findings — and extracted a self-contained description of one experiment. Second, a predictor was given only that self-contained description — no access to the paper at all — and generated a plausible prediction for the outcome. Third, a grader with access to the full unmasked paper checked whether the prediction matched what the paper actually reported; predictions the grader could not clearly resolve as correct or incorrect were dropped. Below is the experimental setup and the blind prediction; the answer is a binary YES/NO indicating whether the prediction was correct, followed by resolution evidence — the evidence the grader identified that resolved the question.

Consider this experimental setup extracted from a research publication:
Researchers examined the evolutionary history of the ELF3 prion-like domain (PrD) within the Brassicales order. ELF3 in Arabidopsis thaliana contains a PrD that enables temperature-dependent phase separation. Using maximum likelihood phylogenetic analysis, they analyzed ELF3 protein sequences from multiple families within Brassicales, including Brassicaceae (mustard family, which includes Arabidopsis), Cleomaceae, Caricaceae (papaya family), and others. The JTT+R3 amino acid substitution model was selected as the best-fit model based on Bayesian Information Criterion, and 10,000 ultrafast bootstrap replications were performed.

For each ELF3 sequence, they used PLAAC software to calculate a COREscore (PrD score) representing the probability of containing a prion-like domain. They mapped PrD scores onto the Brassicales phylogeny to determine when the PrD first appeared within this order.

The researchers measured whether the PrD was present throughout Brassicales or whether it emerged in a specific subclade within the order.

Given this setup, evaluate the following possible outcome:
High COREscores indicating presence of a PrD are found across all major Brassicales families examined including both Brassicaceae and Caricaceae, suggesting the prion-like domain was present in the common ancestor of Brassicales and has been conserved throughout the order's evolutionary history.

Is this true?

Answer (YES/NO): NO